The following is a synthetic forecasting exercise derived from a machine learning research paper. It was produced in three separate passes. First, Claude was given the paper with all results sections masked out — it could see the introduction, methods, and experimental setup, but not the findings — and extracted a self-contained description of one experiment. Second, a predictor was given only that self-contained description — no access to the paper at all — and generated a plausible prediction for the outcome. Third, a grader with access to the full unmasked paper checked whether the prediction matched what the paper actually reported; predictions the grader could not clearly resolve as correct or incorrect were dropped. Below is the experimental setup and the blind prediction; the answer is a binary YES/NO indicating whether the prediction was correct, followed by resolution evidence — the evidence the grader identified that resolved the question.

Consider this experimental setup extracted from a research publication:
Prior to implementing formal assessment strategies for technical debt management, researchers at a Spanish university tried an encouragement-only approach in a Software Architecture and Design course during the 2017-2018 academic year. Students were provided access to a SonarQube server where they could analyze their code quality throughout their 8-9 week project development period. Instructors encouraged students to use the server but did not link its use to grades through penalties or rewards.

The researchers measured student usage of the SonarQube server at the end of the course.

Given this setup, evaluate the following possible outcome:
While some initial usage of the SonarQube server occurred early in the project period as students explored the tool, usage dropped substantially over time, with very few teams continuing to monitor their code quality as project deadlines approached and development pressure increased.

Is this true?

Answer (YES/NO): NO